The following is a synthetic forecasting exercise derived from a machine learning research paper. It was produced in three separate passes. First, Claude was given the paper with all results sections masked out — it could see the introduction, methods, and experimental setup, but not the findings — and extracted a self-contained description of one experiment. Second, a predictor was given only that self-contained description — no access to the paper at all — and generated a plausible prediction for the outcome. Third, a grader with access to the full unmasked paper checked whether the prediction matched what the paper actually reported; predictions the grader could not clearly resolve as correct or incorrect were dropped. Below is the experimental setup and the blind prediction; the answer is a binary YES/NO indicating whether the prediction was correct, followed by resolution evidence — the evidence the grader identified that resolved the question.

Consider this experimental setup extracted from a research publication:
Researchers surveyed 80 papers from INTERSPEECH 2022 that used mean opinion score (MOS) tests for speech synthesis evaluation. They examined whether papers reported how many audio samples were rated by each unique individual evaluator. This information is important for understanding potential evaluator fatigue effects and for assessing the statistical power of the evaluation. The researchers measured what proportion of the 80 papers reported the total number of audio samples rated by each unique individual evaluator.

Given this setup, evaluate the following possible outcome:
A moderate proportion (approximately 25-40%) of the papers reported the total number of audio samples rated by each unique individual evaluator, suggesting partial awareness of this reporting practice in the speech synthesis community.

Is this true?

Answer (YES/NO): NO